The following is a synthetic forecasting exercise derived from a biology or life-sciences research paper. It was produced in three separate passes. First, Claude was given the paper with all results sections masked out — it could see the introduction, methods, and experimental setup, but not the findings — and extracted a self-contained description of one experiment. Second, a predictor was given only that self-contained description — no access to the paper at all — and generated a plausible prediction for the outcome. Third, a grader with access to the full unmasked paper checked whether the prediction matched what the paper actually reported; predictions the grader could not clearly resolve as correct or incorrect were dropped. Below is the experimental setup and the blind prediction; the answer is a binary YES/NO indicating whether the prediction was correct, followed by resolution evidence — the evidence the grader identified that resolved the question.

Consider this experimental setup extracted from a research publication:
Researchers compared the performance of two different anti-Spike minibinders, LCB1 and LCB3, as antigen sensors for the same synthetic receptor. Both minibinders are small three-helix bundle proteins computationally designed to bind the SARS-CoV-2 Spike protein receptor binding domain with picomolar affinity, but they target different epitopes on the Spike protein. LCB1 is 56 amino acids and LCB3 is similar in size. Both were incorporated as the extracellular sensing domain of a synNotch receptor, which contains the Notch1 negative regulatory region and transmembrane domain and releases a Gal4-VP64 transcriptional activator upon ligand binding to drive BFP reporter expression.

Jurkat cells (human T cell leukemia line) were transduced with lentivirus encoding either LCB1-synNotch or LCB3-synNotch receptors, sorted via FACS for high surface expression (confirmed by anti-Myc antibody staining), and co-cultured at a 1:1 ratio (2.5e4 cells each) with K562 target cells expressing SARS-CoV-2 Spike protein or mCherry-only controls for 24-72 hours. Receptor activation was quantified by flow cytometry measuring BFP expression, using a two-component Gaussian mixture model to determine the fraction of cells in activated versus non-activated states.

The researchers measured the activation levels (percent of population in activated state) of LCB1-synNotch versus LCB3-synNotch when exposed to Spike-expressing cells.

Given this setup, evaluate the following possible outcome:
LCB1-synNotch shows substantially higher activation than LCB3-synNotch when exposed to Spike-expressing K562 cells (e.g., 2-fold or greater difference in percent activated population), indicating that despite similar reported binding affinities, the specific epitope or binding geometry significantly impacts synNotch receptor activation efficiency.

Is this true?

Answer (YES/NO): NO